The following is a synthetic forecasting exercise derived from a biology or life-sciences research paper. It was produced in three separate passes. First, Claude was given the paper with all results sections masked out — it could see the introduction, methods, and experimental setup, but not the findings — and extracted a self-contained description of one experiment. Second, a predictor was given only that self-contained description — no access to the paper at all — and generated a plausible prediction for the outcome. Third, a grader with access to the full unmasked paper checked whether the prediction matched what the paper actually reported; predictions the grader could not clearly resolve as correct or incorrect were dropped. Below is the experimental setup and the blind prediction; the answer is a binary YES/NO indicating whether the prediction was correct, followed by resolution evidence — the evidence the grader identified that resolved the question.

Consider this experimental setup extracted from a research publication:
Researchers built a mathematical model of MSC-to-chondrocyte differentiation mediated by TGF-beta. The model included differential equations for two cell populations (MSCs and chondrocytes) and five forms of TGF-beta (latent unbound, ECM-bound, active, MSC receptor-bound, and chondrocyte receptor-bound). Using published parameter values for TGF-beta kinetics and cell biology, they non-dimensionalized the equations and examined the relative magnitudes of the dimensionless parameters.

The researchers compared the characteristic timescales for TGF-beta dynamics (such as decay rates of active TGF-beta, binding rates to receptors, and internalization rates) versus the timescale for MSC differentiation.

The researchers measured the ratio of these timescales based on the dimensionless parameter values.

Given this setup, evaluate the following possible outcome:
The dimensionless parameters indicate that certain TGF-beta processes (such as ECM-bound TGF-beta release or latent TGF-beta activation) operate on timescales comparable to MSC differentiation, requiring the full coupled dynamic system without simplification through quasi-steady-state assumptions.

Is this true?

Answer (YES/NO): NO